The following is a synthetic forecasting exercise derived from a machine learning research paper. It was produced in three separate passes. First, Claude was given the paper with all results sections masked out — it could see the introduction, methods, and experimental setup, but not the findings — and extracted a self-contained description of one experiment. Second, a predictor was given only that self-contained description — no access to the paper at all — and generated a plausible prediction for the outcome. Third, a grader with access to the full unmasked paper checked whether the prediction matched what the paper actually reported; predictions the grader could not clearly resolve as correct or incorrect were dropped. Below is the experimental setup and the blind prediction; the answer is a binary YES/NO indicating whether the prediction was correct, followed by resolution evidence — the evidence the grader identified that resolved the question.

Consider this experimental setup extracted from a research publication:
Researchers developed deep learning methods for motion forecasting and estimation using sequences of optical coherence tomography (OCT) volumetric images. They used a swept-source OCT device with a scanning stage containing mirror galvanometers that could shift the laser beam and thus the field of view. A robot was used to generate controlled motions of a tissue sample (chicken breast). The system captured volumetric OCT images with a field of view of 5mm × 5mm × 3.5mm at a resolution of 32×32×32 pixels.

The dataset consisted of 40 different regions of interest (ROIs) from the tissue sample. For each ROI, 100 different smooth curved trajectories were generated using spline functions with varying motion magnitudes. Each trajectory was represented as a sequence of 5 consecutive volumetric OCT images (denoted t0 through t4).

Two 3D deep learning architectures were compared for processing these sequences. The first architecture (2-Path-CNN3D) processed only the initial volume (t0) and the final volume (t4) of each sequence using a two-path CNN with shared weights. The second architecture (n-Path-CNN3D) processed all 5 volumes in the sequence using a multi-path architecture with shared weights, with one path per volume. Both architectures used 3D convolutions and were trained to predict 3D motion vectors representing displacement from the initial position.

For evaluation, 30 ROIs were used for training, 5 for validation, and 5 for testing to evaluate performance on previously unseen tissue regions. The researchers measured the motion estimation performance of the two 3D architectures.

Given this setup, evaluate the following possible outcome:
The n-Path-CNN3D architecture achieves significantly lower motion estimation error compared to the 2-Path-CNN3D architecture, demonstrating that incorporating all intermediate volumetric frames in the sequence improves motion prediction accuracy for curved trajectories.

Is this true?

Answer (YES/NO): YES